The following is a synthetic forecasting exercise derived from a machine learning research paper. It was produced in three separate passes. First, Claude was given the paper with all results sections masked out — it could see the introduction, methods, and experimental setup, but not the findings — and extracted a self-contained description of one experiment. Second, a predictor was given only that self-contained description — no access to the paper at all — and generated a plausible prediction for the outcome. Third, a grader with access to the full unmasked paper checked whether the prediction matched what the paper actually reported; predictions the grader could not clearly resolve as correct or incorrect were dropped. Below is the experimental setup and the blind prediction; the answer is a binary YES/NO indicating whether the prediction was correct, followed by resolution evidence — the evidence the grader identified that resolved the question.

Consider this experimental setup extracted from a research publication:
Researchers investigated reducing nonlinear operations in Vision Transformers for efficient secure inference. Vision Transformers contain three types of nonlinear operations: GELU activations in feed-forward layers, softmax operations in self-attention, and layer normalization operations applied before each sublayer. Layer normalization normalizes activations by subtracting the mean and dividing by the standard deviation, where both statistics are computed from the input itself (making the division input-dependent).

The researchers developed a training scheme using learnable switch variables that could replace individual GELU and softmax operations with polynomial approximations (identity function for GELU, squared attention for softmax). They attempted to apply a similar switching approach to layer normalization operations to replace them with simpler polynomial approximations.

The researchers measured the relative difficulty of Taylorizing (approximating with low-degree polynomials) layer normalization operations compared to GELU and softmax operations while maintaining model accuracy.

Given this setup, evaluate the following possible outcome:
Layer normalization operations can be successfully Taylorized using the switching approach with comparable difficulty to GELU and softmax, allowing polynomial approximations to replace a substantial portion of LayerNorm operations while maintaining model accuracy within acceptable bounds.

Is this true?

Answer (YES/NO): NO